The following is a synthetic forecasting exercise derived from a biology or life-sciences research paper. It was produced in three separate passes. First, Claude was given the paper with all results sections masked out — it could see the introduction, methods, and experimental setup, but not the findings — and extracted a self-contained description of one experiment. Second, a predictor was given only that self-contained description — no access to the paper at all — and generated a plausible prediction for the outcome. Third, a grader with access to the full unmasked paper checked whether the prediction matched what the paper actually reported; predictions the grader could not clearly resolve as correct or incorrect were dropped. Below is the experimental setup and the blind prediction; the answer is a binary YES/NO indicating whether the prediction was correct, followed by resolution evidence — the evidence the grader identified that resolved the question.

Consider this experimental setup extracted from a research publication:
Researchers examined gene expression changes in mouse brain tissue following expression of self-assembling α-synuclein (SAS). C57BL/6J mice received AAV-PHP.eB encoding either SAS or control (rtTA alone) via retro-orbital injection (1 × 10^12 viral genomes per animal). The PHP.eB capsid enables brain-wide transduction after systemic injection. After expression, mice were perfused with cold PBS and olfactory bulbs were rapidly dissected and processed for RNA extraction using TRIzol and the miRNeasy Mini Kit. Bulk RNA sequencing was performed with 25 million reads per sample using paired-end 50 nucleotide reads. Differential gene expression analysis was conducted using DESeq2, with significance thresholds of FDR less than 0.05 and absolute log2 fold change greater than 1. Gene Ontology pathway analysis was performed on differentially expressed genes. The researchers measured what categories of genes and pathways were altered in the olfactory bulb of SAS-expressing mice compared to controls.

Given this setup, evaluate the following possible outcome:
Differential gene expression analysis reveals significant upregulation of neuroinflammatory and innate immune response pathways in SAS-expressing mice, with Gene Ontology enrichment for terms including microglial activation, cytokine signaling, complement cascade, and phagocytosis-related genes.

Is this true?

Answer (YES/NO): YES